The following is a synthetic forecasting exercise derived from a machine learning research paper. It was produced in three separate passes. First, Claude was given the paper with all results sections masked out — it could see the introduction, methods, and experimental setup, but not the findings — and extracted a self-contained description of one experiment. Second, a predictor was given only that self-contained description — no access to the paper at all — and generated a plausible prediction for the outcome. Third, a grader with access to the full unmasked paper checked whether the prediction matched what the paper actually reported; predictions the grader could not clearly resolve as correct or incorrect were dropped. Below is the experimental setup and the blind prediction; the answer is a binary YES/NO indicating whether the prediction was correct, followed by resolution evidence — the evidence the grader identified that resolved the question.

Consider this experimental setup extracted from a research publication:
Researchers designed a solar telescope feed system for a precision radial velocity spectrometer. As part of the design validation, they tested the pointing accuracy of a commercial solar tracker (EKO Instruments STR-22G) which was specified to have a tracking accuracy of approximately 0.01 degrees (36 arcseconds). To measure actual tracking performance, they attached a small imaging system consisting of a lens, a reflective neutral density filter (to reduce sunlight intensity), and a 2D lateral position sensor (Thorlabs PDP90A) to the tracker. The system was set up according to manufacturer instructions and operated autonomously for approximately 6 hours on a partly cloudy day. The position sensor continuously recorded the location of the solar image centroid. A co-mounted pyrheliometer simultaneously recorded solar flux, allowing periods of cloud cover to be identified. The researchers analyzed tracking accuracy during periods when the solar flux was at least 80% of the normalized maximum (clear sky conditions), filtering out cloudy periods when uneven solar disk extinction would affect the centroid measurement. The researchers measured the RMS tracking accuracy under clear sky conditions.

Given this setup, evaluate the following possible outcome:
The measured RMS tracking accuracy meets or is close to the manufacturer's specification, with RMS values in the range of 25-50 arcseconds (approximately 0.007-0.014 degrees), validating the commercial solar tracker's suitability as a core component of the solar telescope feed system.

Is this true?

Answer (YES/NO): NO